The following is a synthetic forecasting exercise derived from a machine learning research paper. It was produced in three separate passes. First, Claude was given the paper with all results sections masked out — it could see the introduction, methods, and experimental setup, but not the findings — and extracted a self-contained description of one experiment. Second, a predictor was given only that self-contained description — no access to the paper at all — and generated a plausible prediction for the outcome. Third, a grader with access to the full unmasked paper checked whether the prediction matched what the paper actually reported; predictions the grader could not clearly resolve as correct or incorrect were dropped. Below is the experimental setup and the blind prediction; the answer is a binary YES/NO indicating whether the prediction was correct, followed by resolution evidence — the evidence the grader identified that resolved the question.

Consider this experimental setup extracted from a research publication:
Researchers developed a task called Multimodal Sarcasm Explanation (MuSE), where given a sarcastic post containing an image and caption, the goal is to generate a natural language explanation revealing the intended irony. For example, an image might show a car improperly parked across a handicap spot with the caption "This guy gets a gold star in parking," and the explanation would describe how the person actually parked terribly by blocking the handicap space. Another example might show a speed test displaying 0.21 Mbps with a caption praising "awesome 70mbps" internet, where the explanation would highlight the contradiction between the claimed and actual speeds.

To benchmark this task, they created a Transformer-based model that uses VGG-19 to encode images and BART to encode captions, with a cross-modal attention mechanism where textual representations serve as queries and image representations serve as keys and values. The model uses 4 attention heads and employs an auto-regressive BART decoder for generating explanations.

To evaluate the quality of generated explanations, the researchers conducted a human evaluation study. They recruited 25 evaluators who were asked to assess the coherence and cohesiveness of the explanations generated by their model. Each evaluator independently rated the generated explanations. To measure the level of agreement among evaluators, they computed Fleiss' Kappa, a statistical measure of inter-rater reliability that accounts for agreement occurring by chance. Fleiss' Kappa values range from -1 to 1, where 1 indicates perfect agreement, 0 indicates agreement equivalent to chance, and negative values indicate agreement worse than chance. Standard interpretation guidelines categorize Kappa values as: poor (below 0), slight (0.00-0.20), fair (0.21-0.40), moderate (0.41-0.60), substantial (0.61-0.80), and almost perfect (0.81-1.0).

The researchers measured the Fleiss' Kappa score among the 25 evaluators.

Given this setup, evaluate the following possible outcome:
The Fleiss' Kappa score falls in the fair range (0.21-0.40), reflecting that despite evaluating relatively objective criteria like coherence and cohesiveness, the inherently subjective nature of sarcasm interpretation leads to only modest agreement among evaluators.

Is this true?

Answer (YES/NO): YES